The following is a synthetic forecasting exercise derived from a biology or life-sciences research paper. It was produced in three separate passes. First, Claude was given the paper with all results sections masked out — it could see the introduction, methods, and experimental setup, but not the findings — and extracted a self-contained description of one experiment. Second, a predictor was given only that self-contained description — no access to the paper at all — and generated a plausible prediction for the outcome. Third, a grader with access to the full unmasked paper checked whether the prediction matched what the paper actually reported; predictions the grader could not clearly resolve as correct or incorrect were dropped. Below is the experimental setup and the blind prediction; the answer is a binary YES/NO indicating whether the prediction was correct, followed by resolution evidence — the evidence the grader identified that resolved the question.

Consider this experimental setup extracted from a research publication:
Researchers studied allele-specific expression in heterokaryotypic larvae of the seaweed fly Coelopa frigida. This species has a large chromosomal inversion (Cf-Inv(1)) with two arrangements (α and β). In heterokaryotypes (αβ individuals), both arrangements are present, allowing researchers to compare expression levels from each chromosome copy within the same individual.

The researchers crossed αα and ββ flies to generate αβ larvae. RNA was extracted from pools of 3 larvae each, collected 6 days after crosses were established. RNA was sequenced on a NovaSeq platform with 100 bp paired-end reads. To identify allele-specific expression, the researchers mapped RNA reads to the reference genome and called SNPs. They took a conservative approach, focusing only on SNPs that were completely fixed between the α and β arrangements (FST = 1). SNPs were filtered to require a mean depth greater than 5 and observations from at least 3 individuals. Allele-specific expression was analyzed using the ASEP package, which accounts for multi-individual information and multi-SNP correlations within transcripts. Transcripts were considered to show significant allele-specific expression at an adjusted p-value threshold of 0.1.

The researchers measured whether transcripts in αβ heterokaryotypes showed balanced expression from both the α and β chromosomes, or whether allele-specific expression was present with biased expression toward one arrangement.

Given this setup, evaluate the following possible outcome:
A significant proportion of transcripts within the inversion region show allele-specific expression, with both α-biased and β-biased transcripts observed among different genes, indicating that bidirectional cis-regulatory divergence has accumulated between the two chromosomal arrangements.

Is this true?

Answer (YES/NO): YES